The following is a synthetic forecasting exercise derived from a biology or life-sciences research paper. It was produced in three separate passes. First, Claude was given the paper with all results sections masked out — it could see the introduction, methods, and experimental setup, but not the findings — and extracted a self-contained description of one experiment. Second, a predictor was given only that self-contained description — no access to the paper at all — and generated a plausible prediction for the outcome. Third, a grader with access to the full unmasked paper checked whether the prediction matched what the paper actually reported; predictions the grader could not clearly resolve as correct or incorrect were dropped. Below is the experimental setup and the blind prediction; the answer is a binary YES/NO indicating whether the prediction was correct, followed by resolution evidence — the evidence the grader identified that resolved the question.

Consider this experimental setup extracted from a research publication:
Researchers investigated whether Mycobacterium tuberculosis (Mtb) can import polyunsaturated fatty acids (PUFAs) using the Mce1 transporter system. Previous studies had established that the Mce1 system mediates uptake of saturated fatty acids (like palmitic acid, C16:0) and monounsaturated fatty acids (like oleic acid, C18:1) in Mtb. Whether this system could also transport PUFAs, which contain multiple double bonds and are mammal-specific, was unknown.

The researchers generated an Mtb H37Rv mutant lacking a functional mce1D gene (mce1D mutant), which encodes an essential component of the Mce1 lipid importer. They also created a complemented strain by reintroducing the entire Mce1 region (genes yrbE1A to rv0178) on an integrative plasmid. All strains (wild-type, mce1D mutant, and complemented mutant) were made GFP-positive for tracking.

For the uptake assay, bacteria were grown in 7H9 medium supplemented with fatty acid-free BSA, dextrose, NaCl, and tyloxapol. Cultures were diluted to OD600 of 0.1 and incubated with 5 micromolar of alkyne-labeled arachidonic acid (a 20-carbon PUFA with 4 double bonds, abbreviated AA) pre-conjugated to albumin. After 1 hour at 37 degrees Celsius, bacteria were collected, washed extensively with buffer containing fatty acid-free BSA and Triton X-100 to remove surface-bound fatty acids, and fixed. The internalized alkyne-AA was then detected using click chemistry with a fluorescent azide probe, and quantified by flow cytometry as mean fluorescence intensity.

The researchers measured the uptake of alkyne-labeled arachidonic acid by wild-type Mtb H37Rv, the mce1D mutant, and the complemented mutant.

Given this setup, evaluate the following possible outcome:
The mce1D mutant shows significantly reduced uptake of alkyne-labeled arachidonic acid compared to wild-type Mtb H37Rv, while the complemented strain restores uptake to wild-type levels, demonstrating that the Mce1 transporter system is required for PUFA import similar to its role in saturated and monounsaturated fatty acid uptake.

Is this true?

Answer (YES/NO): YES